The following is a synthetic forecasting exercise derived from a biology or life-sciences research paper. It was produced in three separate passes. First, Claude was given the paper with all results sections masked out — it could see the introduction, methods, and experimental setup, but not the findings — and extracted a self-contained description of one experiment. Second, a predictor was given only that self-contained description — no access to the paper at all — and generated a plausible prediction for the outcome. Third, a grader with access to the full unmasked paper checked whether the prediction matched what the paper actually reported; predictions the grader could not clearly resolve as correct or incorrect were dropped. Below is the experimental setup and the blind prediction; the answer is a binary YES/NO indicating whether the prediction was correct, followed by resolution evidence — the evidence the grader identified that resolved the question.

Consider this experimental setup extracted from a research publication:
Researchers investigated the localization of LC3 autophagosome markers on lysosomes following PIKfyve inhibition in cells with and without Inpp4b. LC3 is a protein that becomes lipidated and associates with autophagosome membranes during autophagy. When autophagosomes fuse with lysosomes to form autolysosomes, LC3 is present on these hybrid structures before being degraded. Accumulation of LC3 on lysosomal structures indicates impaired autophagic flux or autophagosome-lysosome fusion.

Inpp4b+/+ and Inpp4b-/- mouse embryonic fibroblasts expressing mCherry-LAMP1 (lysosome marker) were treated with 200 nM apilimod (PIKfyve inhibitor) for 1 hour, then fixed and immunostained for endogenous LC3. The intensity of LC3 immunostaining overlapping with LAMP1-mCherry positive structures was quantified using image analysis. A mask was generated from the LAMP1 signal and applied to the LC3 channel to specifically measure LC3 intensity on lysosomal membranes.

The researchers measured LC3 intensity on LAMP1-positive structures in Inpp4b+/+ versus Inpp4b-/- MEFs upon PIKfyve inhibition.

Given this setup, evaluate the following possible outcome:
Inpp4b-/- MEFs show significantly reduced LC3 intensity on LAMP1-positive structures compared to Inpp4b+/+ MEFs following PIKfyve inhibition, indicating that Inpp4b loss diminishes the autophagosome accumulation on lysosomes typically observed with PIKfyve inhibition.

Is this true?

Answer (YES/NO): NO